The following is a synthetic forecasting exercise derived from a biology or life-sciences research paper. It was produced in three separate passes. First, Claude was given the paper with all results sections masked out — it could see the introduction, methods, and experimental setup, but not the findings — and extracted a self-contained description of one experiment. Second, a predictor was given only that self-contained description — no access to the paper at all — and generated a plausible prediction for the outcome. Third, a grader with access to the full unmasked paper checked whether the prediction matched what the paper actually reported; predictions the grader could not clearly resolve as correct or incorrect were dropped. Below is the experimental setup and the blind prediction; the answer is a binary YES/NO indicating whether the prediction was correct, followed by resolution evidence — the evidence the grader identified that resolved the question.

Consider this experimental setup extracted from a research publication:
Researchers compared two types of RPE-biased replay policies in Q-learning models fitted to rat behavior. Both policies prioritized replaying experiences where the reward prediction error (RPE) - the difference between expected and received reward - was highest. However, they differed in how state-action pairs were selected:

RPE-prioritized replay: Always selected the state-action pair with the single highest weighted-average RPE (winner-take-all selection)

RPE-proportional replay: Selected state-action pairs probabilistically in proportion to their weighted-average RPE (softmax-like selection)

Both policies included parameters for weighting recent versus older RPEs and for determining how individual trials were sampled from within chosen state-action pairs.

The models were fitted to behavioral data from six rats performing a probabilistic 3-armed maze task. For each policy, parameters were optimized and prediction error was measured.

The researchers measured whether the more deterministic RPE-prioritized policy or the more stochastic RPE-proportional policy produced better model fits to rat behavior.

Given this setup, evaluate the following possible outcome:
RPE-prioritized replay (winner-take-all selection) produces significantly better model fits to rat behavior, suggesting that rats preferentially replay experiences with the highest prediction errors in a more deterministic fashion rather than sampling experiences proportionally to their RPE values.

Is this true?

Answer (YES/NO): YES